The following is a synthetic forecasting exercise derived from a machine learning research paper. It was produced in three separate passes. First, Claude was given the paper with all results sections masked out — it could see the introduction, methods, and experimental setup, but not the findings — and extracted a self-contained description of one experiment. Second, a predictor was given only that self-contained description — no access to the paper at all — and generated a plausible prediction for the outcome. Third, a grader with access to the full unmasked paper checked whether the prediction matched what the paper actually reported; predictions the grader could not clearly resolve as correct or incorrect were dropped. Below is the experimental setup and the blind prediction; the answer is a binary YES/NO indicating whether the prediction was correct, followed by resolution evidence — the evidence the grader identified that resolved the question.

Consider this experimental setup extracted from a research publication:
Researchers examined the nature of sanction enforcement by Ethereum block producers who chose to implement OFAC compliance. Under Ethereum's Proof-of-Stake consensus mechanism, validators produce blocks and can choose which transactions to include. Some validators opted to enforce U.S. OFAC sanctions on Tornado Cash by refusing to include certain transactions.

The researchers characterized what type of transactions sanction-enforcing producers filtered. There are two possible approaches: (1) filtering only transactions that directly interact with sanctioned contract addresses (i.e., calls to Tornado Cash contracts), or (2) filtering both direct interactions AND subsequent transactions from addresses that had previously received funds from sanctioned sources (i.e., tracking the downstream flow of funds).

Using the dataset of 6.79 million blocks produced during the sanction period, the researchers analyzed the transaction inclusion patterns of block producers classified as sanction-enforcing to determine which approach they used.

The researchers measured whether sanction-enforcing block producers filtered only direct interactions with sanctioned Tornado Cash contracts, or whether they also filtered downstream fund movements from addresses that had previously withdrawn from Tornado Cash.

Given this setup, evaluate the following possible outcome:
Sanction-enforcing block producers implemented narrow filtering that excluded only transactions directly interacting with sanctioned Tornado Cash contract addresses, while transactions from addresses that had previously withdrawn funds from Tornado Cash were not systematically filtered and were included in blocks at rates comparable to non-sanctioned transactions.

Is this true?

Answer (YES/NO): YES